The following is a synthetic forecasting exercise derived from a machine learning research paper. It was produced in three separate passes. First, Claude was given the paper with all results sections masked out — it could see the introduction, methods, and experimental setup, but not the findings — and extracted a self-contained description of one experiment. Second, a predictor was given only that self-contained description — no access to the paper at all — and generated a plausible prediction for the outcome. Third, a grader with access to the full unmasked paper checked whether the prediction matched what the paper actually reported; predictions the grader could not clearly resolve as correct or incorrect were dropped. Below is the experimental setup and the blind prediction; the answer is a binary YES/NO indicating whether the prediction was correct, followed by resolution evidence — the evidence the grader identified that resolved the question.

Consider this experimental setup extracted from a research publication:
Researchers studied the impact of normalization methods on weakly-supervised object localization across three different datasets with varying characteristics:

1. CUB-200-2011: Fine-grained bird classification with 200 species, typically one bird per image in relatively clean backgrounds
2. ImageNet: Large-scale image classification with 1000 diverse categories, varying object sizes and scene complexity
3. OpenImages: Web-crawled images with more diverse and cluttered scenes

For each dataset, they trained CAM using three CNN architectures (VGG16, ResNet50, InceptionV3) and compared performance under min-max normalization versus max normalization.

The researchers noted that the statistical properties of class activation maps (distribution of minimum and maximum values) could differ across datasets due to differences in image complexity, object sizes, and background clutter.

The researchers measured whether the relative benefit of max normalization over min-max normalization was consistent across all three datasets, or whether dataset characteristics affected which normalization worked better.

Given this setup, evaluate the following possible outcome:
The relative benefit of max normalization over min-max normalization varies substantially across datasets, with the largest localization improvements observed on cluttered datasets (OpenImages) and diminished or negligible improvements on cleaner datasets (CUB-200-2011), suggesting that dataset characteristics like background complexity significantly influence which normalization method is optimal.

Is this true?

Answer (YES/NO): NO